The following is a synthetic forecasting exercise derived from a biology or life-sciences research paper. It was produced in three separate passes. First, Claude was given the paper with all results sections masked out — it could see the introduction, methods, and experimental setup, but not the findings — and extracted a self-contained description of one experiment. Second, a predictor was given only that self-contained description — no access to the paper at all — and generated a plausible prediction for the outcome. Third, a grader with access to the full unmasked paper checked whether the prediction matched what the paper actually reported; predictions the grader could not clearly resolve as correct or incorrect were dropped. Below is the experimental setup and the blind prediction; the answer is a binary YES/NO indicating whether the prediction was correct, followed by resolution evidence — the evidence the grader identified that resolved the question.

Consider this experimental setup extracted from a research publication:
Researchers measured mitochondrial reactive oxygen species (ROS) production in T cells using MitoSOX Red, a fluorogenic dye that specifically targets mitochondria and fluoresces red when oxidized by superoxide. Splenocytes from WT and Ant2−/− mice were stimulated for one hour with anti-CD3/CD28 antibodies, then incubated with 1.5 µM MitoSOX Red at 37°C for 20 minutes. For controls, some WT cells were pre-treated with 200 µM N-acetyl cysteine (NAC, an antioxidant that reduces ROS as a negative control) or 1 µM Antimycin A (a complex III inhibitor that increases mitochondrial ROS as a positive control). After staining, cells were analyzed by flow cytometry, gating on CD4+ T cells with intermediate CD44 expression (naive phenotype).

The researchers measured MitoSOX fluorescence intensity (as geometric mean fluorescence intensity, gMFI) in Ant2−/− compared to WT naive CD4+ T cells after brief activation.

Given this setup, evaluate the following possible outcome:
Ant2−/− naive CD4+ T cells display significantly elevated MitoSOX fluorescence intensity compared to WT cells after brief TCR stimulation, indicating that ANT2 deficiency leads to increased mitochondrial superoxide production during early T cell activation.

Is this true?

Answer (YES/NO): YES